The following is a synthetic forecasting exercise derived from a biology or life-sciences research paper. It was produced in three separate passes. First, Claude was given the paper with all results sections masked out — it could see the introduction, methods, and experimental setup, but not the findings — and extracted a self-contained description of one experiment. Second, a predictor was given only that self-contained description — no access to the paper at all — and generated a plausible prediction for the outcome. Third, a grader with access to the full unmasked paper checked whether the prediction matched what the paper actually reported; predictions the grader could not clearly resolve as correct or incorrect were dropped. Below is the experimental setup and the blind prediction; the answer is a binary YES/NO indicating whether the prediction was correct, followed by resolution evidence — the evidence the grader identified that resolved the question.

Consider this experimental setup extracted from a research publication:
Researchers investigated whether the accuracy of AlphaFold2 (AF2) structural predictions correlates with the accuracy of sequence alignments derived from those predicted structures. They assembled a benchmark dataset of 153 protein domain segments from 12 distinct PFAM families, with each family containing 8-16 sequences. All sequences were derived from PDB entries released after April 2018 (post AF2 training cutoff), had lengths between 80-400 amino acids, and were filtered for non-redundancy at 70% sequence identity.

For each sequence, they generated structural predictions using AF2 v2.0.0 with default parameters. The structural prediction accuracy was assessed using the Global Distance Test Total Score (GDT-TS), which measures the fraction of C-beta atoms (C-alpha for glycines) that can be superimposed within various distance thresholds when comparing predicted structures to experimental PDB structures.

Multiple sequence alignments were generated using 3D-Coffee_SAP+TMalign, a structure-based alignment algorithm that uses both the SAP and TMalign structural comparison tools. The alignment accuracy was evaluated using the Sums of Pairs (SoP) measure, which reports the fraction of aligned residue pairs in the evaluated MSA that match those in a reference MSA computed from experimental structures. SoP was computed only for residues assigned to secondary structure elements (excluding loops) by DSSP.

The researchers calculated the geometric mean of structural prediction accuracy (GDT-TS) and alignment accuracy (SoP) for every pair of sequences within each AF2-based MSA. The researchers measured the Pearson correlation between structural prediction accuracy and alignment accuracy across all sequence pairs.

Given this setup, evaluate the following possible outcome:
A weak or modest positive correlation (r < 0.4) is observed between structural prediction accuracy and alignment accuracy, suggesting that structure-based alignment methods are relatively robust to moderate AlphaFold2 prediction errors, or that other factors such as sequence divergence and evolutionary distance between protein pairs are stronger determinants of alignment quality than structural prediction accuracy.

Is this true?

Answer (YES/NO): YES